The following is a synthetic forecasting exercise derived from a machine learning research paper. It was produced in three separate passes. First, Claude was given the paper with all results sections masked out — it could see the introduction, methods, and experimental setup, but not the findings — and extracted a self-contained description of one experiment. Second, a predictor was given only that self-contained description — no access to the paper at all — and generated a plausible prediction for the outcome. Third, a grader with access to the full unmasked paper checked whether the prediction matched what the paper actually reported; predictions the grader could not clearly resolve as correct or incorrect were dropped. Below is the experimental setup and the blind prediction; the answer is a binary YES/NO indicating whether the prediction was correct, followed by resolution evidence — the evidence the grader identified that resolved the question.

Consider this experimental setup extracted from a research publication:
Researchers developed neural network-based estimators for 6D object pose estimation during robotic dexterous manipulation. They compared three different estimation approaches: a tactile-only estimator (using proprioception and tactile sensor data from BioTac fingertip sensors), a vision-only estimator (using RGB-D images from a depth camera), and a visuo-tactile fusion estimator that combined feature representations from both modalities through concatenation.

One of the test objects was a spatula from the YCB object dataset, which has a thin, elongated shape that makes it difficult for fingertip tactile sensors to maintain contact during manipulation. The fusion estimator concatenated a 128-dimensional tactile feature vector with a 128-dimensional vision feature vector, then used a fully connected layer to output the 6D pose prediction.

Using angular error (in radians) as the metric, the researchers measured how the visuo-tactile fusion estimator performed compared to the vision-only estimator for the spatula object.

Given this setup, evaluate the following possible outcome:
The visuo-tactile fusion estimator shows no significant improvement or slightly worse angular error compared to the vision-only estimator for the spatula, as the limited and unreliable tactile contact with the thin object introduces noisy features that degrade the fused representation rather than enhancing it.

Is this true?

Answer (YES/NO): YES